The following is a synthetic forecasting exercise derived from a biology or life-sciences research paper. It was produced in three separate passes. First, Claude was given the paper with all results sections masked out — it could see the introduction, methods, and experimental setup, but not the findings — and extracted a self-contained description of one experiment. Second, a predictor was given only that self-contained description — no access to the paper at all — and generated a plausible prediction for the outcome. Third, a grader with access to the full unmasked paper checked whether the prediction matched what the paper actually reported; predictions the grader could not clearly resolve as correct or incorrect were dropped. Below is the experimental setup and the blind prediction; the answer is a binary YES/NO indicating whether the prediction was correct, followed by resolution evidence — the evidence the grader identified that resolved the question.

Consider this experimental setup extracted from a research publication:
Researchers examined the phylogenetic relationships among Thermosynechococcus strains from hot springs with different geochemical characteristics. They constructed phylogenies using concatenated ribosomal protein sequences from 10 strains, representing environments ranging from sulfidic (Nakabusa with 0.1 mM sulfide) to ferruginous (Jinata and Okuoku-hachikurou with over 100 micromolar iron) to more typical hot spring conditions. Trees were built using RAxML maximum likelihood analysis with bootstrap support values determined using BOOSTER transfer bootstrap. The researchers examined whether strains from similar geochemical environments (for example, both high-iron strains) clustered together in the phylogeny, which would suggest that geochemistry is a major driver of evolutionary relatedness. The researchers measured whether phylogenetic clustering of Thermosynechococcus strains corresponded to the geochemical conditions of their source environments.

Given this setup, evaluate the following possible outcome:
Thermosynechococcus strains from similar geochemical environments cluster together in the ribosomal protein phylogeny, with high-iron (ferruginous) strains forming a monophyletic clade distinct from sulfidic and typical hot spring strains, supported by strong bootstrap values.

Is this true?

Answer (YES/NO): NO